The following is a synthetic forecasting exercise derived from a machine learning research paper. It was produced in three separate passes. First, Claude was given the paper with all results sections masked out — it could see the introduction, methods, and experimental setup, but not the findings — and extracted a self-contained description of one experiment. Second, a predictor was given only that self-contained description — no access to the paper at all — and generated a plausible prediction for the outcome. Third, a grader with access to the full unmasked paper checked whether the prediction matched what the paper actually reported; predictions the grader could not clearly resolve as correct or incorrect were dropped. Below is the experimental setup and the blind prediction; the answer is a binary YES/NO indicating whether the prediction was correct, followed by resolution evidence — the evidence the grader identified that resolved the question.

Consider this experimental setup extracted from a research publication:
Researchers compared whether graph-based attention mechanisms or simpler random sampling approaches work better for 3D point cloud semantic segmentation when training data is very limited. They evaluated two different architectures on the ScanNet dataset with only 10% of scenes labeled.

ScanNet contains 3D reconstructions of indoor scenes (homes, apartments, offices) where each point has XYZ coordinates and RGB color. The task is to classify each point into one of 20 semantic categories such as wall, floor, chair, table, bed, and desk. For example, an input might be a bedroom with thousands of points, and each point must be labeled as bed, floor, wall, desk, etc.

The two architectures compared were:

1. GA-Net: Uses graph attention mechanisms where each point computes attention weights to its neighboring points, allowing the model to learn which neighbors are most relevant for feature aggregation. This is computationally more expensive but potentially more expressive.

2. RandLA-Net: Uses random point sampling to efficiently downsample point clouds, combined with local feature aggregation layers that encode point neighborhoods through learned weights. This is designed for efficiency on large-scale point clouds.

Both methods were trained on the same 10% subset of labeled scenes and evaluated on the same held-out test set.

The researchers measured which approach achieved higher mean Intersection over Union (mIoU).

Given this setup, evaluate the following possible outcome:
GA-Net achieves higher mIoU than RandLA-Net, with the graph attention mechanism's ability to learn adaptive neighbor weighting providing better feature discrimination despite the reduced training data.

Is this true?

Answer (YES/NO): NO